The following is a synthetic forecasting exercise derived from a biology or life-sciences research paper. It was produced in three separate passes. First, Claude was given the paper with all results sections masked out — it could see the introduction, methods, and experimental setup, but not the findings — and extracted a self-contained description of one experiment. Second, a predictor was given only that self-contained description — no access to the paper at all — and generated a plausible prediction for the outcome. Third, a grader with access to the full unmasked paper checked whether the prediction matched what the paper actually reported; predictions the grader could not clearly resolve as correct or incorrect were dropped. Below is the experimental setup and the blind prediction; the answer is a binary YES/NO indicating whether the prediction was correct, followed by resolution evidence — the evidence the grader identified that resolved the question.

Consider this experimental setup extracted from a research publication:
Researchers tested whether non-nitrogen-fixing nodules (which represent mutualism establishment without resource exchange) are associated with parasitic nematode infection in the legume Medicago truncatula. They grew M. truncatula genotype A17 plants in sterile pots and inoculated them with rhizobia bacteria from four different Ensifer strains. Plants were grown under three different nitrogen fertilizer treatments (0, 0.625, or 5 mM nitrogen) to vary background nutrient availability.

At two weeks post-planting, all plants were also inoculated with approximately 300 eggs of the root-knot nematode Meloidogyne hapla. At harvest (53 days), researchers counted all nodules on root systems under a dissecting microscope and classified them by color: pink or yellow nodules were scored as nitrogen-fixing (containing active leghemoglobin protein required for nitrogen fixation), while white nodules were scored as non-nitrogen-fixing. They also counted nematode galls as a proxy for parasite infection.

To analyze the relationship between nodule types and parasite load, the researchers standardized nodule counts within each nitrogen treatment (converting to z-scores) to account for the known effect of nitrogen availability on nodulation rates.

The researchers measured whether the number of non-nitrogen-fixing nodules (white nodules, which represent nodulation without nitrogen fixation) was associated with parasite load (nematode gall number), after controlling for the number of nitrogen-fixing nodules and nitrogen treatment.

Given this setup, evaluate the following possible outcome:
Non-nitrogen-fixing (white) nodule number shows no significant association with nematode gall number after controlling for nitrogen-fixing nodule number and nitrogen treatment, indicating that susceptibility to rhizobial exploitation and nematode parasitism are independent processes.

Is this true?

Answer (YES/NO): YES